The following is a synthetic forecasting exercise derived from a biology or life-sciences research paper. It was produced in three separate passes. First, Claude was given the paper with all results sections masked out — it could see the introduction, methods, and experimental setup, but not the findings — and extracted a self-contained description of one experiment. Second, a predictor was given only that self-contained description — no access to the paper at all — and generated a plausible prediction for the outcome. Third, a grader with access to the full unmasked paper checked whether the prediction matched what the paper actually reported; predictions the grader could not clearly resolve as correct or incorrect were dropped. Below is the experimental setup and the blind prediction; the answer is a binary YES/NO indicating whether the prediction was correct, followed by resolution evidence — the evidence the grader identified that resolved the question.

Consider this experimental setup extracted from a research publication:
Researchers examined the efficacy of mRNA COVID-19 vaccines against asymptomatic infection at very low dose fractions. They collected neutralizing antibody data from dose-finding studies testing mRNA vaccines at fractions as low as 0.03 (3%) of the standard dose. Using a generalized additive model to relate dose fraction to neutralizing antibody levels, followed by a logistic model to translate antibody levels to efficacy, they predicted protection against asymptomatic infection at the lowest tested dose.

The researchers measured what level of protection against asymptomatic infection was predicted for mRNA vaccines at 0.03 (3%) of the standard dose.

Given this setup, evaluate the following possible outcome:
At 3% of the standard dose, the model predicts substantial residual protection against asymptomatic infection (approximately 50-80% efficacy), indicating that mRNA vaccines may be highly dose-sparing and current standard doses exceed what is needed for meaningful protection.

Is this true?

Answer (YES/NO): NO